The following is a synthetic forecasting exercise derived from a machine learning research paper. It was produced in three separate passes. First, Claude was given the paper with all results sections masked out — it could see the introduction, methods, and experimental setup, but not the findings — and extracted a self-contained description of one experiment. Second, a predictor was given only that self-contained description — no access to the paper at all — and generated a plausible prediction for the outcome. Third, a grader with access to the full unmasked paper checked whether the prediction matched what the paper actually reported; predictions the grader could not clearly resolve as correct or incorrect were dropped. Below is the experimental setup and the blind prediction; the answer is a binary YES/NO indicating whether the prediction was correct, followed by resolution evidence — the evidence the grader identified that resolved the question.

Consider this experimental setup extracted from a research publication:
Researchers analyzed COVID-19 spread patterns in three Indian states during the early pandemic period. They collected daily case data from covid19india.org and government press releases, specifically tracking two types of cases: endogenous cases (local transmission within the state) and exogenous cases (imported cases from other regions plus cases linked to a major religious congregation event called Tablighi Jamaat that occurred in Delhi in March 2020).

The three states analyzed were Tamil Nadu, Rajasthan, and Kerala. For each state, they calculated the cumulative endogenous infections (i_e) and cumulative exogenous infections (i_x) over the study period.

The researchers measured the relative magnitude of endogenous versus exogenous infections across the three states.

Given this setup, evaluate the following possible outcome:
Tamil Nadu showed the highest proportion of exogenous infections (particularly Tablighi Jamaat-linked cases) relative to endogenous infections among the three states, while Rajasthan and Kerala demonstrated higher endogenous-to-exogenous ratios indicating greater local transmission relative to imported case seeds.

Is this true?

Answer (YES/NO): YES